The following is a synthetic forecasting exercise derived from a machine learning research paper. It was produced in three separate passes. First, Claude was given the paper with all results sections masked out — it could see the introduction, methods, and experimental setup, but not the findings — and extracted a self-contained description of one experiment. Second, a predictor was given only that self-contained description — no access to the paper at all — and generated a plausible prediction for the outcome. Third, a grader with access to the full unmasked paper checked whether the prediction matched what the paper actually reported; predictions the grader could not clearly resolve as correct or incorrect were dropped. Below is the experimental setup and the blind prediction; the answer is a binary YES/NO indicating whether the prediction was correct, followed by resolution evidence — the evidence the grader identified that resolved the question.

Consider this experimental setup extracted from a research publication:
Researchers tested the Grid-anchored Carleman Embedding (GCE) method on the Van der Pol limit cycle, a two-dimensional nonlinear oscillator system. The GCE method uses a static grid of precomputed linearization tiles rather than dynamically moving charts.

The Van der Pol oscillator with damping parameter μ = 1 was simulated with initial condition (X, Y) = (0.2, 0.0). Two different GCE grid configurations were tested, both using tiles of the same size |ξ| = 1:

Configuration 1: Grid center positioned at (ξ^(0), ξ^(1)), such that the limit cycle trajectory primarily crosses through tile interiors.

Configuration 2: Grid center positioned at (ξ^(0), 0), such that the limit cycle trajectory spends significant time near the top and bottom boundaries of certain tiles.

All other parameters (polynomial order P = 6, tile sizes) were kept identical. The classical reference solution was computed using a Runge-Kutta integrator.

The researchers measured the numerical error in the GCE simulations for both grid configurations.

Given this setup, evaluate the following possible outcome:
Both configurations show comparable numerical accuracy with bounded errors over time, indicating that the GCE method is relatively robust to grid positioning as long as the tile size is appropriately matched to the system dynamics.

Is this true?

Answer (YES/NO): NO